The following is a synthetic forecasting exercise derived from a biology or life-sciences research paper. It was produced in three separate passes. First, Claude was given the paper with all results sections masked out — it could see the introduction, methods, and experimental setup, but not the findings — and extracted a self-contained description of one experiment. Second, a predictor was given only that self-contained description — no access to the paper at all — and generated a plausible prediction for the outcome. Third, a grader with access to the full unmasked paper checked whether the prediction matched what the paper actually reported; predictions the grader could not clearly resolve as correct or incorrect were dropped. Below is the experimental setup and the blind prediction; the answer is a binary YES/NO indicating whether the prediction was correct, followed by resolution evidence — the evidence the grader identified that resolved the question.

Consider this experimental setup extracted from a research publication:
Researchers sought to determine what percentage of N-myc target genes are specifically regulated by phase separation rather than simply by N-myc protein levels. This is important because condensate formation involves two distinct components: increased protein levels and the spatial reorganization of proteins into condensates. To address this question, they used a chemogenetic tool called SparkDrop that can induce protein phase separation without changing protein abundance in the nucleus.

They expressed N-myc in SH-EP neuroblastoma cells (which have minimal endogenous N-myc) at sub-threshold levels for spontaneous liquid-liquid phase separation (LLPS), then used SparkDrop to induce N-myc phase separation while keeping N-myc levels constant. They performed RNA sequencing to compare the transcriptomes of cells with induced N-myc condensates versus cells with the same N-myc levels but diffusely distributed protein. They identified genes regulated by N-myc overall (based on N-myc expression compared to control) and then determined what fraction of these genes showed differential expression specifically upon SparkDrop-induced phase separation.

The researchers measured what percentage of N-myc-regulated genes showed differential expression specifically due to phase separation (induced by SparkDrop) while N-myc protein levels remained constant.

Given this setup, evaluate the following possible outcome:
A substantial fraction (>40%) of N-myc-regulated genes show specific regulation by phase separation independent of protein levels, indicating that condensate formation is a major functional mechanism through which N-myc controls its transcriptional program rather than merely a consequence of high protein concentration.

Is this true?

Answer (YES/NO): NO